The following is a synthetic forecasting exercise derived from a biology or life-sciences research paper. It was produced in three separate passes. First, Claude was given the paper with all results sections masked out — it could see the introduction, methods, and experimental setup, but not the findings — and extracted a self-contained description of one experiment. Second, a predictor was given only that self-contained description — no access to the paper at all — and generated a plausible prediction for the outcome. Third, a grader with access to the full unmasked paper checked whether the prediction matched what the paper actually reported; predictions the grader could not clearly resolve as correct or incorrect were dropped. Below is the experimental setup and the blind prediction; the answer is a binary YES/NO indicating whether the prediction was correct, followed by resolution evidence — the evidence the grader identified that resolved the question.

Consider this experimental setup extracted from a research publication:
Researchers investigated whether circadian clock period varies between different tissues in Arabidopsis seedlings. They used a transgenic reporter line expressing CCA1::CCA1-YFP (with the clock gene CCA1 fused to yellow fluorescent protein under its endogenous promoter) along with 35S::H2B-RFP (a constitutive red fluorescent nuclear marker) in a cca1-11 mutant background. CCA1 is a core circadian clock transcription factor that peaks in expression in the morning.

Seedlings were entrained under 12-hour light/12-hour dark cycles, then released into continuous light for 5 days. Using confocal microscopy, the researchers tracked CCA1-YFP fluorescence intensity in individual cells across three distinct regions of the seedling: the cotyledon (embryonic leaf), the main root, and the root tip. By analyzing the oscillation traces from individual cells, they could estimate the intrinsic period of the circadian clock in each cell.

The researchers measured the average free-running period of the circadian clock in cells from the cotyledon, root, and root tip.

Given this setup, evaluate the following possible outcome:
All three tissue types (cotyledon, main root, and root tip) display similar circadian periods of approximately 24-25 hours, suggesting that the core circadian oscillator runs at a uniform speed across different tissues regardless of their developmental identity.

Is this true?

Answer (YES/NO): NO